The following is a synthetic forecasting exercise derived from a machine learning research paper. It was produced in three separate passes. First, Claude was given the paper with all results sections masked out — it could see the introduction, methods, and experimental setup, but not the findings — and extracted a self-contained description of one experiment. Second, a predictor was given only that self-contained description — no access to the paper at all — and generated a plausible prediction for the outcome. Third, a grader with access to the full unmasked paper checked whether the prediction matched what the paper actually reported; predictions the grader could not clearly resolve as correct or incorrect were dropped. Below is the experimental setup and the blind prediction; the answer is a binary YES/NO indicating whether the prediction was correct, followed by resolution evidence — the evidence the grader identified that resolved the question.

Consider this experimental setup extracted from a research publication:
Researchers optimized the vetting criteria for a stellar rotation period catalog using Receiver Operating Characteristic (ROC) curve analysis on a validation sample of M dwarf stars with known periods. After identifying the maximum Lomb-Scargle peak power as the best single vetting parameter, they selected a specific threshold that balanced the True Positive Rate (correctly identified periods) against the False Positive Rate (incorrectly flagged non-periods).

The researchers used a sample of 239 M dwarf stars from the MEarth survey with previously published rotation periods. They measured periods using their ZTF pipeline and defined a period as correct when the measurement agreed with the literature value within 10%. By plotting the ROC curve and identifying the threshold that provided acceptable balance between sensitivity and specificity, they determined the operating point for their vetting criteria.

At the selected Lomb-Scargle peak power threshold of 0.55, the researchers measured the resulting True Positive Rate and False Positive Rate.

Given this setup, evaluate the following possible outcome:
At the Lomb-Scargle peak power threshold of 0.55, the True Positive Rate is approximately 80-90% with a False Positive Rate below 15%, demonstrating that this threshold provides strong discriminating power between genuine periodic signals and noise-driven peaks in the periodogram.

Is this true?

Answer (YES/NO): NO